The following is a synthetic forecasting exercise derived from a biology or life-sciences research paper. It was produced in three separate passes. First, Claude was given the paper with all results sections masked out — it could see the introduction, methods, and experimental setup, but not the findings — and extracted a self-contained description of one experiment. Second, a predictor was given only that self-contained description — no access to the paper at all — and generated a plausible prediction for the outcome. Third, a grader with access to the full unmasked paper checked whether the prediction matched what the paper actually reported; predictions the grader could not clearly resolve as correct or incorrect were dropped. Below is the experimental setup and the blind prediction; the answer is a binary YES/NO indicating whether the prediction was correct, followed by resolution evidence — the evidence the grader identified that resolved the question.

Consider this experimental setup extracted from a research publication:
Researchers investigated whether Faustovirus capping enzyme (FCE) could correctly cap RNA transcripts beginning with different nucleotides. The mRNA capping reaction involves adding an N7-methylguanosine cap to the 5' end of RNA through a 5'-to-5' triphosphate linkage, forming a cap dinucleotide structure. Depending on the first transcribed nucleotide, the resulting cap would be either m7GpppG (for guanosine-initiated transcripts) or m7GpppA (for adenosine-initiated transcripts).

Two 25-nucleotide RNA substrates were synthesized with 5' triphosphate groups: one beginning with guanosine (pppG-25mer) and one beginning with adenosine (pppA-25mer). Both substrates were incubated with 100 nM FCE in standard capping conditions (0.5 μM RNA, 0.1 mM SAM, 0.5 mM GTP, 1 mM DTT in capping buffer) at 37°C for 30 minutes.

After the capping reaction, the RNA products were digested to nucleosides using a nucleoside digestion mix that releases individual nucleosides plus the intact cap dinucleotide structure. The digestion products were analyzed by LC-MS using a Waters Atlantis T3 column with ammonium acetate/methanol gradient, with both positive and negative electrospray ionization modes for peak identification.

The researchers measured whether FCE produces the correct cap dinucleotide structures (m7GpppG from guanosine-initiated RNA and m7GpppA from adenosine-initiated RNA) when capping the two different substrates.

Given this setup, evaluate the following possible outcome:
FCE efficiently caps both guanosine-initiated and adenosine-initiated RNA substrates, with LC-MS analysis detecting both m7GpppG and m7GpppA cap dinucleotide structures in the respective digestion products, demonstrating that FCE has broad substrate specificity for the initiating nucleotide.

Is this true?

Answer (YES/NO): YES